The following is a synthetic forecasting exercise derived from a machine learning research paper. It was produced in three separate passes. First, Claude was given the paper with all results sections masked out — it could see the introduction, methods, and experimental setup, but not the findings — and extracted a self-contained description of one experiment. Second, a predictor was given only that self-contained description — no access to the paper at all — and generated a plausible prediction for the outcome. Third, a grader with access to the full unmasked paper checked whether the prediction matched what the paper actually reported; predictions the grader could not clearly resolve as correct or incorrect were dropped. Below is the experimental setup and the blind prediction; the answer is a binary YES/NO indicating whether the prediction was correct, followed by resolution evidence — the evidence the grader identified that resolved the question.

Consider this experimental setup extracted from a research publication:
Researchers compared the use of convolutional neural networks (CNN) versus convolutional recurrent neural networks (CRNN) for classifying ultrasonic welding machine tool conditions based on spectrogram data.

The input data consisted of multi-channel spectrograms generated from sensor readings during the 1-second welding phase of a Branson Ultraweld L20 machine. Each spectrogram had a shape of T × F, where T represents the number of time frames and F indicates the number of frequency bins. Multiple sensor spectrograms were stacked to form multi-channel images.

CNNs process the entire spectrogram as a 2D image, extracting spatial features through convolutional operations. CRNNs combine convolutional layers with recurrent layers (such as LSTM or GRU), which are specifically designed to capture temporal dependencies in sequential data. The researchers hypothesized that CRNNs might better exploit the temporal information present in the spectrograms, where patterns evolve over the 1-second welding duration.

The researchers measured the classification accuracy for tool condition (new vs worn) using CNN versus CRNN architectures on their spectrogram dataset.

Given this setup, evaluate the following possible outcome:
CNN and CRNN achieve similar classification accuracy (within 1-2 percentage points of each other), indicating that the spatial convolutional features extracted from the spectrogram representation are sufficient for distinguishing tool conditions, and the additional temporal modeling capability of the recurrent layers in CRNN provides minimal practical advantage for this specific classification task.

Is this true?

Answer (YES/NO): NO